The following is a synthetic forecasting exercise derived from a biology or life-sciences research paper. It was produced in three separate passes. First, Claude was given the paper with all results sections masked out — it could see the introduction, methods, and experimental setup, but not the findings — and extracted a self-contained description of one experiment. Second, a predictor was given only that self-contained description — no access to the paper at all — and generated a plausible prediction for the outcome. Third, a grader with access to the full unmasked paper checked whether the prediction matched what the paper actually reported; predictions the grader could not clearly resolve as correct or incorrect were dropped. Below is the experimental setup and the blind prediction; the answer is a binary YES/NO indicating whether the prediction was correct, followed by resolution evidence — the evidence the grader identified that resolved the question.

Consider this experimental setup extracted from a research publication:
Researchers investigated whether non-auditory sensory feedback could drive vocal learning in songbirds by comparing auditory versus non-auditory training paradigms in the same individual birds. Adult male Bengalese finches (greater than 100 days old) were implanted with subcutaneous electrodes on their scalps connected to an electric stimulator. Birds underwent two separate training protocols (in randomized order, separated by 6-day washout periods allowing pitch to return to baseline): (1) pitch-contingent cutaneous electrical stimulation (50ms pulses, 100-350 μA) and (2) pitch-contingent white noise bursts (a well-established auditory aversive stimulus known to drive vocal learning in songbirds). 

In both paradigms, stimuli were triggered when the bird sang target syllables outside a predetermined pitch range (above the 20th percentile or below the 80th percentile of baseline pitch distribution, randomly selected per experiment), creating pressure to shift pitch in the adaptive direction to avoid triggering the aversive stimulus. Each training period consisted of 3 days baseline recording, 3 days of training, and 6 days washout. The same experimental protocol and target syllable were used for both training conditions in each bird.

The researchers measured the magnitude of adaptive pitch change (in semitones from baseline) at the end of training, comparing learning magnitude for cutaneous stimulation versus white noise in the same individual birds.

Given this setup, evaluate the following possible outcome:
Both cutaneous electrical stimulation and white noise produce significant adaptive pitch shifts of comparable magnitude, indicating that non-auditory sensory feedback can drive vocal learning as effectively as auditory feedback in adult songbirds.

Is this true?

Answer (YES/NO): YES